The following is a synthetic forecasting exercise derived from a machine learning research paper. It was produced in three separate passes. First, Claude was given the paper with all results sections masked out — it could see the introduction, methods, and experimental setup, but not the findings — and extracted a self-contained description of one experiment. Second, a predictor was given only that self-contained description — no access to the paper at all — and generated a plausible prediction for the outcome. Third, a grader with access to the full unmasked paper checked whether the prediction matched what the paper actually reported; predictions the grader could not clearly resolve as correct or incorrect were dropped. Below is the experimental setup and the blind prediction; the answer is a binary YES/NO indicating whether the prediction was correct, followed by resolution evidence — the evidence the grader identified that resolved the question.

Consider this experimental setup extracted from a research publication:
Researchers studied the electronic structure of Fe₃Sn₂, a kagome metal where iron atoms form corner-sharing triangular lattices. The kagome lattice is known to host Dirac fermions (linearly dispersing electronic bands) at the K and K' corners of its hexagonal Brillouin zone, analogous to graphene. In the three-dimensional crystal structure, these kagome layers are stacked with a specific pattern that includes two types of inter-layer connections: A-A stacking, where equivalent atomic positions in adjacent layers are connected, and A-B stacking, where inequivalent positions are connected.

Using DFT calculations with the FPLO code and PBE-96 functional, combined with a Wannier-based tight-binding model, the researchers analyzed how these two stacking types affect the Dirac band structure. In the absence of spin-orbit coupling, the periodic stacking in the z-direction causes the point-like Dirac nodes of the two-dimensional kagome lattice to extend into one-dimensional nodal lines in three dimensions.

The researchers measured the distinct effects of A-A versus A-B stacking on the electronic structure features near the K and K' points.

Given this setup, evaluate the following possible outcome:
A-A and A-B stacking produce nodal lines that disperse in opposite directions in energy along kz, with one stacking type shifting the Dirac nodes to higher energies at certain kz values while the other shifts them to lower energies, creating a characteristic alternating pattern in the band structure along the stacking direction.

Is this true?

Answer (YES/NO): NO